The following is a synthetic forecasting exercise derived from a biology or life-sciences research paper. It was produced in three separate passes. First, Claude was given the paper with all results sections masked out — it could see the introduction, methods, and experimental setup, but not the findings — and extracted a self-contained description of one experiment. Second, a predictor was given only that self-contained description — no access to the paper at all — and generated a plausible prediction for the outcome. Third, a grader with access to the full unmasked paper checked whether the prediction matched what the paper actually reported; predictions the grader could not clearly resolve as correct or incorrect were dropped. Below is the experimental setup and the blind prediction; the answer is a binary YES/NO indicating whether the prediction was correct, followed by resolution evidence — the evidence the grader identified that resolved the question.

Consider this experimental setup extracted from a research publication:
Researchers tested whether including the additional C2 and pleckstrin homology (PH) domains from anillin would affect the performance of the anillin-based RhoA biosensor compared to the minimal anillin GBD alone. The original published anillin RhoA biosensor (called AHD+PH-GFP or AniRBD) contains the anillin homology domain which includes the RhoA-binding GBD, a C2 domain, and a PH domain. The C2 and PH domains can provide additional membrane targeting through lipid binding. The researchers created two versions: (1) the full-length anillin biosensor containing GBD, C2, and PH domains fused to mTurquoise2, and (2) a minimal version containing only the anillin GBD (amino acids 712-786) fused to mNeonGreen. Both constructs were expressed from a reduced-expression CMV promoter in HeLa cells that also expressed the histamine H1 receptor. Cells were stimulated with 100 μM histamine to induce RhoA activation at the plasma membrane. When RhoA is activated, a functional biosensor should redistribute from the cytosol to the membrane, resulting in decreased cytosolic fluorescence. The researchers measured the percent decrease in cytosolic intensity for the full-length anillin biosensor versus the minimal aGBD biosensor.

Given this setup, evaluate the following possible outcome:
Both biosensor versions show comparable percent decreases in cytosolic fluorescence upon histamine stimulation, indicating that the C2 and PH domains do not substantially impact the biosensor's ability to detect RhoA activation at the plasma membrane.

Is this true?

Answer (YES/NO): NO